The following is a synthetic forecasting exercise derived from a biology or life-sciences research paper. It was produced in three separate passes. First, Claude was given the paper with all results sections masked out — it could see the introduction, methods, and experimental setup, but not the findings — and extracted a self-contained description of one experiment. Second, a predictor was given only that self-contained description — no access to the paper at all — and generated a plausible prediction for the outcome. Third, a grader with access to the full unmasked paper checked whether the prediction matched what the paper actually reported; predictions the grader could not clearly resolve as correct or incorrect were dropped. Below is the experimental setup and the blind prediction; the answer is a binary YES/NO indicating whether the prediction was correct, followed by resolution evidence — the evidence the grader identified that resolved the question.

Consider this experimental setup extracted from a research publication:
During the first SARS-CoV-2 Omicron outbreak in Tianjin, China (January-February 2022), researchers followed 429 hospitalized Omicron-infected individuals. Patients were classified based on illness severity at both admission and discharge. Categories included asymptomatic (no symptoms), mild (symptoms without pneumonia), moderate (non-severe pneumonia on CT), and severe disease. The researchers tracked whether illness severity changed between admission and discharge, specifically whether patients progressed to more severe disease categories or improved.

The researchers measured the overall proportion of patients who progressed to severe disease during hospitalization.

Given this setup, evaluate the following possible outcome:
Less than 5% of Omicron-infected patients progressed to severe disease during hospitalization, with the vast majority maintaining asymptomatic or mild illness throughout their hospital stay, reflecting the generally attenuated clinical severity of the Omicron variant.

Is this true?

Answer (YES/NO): NO